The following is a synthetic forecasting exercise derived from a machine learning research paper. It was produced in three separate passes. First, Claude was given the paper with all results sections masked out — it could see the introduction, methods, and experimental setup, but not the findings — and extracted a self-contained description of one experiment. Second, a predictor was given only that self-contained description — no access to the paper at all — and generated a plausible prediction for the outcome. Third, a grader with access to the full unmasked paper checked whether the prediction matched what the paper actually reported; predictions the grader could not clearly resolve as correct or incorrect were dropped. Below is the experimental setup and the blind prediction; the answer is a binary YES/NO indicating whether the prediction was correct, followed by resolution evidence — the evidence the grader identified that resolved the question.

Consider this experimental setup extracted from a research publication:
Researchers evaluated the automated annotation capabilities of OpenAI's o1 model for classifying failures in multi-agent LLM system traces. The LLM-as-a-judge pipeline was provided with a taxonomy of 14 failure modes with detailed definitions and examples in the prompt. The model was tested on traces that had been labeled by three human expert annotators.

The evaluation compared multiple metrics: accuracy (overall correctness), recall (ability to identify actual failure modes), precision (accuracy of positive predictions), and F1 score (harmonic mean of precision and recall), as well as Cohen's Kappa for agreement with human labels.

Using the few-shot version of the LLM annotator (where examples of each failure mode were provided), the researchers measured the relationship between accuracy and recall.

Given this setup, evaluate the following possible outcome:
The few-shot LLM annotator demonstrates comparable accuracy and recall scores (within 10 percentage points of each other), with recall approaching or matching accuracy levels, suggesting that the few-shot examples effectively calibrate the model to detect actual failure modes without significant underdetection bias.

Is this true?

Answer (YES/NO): NO